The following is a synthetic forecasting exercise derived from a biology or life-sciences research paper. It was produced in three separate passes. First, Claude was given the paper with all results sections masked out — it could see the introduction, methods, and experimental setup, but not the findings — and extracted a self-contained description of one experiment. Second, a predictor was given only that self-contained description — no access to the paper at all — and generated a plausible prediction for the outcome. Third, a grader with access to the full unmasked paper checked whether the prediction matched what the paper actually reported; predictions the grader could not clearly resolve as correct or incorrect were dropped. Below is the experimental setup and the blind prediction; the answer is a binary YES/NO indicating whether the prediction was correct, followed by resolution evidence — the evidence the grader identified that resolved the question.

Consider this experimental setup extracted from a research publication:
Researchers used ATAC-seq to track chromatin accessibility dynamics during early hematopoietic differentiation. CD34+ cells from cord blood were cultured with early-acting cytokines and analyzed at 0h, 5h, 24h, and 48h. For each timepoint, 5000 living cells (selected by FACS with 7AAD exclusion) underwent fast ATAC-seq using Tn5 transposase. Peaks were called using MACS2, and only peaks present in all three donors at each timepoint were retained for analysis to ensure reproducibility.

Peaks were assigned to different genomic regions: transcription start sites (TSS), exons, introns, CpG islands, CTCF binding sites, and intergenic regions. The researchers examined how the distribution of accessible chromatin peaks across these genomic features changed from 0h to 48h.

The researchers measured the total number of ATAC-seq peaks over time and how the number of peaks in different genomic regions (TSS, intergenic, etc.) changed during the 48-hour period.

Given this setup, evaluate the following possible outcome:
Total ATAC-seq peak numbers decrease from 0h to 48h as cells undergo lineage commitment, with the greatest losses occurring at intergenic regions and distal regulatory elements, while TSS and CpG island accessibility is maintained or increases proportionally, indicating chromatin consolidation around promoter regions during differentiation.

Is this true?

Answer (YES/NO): NO